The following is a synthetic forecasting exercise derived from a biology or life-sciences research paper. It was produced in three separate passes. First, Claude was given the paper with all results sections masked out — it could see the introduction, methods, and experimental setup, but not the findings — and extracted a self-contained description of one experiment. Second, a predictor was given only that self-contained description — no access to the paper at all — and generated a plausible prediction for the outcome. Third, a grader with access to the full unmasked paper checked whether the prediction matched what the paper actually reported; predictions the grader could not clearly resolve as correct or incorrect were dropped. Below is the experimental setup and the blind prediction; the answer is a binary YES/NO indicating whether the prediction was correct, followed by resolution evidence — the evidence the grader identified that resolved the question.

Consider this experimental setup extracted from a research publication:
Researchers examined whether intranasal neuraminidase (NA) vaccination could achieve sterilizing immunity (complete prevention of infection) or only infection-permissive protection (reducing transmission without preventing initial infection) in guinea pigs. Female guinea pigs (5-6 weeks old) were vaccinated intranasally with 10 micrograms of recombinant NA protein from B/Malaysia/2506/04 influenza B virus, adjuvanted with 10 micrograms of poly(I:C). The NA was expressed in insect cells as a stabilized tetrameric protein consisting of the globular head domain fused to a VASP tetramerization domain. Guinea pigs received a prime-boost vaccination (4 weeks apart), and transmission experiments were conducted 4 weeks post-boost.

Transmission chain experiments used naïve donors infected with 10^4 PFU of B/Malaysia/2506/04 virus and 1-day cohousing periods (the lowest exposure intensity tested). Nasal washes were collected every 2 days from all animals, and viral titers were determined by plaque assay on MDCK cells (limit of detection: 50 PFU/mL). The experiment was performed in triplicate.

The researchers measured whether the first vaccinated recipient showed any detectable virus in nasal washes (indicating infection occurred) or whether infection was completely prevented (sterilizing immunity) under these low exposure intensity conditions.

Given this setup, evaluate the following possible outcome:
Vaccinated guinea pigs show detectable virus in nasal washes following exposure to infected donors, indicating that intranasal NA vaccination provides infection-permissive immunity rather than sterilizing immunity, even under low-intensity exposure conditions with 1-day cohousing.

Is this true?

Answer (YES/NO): NO